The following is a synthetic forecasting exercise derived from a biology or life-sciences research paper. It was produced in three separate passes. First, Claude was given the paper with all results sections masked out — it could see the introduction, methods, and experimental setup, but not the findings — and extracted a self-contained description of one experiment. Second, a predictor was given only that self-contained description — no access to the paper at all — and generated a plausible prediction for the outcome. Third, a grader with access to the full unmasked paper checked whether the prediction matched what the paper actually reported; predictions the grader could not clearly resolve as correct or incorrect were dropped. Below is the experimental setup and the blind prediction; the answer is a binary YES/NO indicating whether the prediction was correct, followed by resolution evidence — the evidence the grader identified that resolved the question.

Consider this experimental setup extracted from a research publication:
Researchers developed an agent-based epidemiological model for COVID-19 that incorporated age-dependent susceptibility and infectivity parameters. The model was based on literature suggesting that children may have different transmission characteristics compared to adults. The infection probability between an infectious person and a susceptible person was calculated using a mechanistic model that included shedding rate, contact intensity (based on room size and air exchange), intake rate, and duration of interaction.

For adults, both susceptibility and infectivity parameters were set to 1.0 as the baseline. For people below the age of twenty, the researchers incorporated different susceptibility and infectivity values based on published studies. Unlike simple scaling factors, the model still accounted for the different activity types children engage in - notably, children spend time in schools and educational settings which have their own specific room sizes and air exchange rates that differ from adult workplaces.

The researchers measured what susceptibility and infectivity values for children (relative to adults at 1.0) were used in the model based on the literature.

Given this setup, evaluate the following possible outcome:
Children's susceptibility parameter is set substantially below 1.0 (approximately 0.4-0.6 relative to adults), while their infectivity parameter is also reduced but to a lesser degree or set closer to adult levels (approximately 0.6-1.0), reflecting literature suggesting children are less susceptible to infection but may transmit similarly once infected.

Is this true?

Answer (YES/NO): YES